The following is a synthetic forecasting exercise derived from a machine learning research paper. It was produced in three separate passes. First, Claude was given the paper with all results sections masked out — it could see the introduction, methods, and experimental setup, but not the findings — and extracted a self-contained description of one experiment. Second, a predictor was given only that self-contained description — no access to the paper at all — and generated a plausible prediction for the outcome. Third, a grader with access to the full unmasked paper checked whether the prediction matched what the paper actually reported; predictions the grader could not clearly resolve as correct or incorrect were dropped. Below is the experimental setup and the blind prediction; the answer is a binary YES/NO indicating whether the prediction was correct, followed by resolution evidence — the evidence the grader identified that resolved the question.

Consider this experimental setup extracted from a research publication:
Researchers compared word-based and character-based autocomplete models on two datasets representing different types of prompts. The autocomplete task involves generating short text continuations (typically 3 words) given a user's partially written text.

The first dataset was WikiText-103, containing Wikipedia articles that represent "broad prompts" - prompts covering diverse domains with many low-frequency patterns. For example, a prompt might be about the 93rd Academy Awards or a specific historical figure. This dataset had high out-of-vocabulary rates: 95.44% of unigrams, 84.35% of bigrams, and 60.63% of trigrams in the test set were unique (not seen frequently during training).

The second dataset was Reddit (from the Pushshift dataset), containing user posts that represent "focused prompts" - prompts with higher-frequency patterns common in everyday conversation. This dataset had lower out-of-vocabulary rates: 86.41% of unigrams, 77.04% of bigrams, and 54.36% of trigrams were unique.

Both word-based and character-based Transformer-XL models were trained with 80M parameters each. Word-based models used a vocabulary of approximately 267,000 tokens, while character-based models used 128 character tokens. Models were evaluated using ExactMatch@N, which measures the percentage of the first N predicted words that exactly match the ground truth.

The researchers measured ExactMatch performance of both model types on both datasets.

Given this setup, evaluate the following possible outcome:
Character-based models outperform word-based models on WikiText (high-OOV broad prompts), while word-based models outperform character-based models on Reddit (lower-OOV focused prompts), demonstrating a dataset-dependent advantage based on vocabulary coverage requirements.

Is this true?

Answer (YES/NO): YES